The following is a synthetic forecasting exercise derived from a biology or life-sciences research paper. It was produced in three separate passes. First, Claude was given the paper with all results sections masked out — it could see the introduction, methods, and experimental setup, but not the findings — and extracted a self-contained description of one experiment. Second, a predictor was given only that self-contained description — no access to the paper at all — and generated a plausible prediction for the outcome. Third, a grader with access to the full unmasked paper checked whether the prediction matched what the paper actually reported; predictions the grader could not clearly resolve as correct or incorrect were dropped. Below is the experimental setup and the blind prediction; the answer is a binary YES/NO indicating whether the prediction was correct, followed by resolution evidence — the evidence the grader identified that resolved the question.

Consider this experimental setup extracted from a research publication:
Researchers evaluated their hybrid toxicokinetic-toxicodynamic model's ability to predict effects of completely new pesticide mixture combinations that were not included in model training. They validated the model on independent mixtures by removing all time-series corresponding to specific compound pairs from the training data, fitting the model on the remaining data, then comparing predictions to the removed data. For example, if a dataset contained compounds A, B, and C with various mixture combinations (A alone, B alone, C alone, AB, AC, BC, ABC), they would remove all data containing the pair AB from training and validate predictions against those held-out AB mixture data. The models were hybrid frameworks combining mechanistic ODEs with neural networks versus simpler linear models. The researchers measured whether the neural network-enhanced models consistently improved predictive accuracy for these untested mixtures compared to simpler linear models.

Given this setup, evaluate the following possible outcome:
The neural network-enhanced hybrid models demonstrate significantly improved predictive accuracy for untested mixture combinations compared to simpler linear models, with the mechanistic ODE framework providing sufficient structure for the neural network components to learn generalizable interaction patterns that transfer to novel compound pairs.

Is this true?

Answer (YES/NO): NO